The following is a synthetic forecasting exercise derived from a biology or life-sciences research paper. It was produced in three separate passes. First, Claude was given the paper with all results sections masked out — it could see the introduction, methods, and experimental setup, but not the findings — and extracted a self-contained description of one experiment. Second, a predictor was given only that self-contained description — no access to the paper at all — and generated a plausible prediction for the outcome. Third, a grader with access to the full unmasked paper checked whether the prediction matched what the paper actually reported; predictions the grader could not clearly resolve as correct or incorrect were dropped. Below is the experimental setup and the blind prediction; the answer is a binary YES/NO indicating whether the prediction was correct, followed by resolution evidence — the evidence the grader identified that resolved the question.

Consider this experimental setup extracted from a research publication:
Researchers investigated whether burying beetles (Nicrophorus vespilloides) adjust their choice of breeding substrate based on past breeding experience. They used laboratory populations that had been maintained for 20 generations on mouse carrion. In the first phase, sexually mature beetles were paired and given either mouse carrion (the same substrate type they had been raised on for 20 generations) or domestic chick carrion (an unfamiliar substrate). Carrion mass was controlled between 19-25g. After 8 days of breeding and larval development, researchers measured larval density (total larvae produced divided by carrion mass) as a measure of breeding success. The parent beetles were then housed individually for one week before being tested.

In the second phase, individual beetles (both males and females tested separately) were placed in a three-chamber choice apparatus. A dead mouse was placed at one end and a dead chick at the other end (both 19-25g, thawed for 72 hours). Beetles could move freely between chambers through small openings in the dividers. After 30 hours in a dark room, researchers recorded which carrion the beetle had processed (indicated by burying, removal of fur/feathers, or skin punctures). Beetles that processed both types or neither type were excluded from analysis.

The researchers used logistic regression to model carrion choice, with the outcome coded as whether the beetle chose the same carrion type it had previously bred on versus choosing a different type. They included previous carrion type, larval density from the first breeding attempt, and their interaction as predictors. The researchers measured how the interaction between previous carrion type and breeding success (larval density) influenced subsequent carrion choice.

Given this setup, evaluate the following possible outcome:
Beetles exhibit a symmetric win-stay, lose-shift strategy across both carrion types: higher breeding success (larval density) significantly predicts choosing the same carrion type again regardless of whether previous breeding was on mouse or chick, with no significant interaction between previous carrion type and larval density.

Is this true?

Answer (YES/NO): NO